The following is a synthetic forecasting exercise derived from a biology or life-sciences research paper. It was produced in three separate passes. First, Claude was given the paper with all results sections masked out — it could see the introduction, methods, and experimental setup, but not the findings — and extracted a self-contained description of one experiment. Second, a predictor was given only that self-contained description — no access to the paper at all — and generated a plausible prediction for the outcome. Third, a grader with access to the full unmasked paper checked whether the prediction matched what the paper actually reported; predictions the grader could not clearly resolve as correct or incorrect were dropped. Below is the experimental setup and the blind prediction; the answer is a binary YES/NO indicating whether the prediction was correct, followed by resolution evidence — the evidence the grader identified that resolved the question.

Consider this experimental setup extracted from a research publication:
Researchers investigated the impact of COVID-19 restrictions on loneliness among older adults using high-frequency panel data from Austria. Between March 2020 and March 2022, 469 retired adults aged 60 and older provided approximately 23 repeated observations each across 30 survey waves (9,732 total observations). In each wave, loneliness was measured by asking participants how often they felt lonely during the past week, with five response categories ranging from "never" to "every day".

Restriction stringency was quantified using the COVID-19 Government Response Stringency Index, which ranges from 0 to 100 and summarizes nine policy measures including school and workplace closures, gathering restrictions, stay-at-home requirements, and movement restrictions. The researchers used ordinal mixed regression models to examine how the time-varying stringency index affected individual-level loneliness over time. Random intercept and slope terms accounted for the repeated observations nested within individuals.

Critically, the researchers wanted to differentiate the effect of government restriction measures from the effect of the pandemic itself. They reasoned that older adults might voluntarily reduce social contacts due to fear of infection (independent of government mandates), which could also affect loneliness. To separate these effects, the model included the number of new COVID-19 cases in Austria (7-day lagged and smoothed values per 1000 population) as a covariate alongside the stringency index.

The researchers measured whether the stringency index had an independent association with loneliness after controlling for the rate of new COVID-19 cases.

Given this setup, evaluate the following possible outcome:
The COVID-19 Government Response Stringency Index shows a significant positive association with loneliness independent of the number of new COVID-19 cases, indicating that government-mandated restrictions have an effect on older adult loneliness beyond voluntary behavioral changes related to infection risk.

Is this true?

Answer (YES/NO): YES